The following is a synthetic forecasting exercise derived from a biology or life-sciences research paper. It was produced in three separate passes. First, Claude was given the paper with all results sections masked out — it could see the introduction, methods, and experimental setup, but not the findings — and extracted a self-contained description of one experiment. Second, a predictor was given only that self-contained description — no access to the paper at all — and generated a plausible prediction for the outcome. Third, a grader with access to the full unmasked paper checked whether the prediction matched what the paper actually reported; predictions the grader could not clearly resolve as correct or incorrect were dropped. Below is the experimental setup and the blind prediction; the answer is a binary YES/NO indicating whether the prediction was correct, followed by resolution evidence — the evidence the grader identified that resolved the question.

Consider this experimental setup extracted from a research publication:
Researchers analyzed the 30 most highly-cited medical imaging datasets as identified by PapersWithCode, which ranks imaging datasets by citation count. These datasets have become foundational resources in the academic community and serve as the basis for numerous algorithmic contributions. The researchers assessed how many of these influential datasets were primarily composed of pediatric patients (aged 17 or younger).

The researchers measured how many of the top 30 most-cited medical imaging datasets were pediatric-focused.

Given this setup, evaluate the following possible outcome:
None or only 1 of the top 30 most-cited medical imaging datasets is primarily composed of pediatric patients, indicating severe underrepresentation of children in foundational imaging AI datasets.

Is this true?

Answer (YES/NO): YES